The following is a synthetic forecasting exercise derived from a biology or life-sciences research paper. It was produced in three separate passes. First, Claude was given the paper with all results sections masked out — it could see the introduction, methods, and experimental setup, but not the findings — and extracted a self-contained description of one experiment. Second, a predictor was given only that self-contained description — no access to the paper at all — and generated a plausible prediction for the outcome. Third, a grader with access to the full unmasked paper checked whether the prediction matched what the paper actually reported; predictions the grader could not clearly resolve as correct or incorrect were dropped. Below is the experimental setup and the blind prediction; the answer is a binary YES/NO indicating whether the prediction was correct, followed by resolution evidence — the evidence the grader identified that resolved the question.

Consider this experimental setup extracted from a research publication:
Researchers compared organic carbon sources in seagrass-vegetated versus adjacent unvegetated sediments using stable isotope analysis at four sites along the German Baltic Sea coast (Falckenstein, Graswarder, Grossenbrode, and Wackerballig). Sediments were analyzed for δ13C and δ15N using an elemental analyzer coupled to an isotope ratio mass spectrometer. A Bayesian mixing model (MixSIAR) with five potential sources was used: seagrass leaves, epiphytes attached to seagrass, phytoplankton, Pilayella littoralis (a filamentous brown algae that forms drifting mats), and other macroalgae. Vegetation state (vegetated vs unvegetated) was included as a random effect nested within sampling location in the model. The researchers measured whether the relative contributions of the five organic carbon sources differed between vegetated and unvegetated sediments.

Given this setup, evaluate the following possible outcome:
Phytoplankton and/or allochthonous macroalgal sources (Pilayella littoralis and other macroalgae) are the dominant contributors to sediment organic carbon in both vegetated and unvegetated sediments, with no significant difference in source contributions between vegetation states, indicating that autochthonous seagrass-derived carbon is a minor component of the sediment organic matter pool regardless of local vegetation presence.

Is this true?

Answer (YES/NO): NO